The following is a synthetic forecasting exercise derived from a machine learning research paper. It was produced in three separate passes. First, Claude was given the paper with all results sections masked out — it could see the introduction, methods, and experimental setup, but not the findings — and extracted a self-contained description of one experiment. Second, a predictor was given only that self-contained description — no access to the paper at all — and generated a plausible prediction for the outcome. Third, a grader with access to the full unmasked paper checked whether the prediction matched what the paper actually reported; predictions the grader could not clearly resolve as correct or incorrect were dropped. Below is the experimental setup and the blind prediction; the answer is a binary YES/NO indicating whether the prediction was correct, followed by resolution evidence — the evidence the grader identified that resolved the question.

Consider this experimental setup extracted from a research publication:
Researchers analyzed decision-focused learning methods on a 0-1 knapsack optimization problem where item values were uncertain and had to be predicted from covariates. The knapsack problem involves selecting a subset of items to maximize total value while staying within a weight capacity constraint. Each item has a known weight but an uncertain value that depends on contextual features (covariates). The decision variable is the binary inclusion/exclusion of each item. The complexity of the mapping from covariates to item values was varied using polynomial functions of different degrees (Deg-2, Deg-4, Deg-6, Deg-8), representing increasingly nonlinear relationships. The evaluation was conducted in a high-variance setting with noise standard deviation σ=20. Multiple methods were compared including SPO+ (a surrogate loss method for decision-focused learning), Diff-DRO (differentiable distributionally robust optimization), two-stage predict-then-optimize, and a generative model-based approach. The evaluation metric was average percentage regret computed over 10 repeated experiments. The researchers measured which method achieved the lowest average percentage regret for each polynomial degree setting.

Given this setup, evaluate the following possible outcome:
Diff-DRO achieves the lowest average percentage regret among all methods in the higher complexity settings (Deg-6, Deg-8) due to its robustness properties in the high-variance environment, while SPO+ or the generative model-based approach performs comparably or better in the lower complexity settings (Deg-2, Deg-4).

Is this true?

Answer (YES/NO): NO